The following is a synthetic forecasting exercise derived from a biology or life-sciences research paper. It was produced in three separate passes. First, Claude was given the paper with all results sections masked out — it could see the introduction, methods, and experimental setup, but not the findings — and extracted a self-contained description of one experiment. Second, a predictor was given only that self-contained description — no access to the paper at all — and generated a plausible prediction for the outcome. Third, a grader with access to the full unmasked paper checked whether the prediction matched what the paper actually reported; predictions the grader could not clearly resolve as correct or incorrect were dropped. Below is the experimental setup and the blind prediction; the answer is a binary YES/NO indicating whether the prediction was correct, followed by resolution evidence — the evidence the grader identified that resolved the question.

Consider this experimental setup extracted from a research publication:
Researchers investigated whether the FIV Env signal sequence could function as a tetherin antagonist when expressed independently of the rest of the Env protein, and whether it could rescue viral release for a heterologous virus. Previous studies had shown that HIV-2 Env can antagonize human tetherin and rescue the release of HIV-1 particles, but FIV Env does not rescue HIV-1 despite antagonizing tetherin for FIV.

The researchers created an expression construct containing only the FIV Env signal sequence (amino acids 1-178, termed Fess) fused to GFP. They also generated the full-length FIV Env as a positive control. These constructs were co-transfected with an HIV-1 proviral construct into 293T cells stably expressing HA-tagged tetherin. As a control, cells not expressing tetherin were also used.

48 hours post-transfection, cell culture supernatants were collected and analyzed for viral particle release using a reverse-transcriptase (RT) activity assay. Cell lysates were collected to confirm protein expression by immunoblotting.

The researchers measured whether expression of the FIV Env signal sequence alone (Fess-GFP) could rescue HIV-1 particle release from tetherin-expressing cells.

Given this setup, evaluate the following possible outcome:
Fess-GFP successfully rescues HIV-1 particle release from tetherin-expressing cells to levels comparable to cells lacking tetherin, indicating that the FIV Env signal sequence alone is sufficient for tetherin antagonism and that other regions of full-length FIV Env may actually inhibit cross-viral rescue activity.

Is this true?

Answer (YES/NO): NO